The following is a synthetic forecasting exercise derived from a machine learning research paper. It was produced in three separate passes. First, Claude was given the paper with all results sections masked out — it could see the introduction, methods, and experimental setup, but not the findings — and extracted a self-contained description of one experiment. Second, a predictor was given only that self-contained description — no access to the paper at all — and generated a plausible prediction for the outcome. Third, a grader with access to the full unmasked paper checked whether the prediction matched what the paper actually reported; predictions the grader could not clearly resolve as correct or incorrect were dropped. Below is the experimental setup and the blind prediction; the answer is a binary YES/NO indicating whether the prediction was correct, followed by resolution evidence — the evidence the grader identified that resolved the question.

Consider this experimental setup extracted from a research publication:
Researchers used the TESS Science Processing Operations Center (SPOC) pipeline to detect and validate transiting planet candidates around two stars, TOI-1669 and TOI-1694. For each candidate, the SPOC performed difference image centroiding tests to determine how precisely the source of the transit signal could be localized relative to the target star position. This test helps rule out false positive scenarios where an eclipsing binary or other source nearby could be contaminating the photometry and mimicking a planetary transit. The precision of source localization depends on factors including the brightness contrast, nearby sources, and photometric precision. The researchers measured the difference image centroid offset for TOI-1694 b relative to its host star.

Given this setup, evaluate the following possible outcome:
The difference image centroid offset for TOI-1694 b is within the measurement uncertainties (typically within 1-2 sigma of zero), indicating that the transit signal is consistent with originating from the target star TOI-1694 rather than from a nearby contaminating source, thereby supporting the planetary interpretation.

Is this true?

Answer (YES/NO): YES